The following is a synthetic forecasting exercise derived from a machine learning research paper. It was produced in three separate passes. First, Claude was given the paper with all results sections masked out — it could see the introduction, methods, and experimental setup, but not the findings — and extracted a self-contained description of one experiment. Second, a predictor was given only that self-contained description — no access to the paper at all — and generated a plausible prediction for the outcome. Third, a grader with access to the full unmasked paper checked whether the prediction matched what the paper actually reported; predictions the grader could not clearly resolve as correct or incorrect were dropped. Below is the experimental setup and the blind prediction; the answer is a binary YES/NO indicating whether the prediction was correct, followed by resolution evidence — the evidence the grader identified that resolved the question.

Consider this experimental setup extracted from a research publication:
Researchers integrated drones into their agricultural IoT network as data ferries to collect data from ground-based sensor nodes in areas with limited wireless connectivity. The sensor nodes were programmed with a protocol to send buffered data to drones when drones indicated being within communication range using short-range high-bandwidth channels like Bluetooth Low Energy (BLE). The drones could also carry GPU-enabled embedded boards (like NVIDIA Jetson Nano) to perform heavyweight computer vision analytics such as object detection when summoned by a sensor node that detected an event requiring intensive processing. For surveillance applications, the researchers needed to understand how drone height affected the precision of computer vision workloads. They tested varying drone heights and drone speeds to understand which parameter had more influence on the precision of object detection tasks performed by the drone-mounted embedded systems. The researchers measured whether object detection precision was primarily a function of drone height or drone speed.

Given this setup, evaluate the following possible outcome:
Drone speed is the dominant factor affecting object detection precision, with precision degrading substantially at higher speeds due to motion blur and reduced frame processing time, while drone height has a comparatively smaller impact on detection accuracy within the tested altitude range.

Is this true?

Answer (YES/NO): NO